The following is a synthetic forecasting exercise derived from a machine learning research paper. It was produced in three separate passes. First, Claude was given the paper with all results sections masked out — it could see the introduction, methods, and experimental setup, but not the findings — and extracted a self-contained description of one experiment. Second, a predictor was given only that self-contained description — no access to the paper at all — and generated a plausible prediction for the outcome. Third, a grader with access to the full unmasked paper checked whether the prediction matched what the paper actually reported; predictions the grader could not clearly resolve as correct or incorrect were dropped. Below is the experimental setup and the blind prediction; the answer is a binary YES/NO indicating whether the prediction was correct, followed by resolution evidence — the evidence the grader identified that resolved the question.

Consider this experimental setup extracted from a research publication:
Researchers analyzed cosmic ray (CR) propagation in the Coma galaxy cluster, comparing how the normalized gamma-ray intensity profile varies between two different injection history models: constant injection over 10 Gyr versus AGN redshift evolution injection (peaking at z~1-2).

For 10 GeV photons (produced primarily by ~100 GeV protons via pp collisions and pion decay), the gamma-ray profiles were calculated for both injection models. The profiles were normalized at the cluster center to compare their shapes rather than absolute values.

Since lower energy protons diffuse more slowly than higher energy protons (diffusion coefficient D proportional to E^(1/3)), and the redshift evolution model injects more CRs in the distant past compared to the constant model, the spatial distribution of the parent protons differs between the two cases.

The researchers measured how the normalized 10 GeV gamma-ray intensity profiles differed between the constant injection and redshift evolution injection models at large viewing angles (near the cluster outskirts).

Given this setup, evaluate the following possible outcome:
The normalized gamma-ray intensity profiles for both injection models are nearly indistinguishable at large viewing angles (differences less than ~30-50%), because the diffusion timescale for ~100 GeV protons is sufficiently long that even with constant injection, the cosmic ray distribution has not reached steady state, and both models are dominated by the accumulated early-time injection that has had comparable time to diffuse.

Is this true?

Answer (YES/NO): NO